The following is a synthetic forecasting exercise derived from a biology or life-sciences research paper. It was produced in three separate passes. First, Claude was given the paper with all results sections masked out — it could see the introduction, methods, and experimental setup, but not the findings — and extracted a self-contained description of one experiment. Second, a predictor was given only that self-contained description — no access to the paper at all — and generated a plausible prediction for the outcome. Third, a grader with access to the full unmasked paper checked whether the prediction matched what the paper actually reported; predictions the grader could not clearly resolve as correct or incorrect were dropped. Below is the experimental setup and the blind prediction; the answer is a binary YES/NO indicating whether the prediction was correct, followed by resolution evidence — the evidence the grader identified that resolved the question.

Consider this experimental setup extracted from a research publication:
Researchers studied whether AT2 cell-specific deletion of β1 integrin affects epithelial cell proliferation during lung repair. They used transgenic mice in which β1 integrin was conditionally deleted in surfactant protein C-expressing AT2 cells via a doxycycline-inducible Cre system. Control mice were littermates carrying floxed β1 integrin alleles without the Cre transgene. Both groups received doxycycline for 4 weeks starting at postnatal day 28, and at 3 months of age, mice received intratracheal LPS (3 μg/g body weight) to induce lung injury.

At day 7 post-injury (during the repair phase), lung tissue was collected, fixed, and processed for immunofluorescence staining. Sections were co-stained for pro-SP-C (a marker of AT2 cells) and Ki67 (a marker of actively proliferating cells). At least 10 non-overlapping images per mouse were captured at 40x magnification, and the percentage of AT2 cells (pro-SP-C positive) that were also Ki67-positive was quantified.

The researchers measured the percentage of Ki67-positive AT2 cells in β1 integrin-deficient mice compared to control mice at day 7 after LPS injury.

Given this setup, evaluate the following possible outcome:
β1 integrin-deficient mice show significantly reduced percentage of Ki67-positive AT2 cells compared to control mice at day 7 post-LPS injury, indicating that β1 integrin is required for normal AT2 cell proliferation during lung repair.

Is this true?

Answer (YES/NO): NO